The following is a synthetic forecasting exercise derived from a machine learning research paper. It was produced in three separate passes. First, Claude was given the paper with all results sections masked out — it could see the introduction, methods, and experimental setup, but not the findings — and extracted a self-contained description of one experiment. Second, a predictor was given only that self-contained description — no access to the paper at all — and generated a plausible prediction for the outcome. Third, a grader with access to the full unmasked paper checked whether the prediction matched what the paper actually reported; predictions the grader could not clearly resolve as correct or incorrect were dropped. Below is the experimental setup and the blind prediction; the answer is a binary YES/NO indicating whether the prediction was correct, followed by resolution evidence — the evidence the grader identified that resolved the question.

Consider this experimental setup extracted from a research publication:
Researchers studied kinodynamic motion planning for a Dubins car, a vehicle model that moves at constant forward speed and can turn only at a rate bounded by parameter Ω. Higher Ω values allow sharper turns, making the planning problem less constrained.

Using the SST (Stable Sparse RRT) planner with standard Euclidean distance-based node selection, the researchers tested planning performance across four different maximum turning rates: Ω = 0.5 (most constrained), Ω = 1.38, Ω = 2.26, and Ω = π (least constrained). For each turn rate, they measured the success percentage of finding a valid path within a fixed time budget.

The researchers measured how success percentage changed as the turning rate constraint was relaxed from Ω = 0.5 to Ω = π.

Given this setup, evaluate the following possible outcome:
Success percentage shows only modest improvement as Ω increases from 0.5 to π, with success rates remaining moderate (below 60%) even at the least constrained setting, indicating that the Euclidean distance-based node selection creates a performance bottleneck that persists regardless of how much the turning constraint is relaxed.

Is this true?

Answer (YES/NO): NO